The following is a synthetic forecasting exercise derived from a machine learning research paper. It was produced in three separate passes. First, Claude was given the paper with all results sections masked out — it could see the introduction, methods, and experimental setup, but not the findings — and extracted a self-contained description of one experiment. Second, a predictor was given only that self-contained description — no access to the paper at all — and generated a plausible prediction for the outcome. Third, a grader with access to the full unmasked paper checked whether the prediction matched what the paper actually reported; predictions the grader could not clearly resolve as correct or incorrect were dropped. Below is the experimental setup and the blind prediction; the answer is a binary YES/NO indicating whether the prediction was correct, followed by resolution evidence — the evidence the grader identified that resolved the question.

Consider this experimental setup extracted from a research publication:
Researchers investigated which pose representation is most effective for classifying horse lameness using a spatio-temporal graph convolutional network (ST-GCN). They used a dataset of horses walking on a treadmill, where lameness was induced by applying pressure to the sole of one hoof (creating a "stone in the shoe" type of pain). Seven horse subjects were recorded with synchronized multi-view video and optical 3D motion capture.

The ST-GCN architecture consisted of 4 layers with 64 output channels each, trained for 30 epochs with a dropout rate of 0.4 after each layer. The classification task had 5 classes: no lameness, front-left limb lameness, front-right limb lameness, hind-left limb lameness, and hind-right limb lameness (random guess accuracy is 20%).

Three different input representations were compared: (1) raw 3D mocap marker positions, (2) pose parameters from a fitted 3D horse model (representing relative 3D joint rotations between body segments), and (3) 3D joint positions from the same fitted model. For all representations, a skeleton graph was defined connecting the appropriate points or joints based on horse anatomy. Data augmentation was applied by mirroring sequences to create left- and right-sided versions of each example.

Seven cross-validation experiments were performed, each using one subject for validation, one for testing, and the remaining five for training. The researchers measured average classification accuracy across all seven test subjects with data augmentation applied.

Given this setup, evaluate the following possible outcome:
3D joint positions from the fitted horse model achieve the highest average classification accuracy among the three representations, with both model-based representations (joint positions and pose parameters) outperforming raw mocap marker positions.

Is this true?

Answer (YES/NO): YES